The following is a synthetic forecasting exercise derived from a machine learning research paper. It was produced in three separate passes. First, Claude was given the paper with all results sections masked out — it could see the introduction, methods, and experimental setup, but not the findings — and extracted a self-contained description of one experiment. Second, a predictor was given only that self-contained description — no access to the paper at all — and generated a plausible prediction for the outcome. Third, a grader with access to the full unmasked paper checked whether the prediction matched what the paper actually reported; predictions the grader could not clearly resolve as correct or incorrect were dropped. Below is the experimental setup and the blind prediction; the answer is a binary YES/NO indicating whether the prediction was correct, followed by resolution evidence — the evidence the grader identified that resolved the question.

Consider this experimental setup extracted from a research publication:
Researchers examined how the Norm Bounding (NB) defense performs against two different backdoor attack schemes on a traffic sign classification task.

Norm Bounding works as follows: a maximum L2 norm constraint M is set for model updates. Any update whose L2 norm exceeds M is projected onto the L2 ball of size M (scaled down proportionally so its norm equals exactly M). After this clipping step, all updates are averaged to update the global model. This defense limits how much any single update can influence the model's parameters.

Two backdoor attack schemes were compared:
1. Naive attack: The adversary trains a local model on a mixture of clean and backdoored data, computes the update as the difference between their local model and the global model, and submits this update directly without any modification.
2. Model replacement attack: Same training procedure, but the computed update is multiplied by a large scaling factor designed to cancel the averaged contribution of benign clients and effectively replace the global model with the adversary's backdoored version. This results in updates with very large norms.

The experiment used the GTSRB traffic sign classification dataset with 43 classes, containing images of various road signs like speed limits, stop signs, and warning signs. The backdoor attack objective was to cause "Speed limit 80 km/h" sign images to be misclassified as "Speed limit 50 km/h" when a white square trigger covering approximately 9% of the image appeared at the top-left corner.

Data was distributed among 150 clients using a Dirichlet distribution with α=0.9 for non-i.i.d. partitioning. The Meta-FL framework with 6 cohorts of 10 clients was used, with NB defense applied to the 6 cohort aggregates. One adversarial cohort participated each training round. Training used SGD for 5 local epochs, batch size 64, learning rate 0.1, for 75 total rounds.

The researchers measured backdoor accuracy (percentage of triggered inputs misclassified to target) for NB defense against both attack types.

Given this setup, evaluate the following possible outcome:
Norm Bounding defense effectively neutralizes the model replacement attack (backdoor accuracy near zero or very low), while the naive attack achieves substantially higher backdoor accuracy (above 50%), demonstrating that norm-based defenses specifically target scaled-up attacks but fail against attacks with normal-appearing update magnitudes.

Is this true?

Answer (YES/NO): NO